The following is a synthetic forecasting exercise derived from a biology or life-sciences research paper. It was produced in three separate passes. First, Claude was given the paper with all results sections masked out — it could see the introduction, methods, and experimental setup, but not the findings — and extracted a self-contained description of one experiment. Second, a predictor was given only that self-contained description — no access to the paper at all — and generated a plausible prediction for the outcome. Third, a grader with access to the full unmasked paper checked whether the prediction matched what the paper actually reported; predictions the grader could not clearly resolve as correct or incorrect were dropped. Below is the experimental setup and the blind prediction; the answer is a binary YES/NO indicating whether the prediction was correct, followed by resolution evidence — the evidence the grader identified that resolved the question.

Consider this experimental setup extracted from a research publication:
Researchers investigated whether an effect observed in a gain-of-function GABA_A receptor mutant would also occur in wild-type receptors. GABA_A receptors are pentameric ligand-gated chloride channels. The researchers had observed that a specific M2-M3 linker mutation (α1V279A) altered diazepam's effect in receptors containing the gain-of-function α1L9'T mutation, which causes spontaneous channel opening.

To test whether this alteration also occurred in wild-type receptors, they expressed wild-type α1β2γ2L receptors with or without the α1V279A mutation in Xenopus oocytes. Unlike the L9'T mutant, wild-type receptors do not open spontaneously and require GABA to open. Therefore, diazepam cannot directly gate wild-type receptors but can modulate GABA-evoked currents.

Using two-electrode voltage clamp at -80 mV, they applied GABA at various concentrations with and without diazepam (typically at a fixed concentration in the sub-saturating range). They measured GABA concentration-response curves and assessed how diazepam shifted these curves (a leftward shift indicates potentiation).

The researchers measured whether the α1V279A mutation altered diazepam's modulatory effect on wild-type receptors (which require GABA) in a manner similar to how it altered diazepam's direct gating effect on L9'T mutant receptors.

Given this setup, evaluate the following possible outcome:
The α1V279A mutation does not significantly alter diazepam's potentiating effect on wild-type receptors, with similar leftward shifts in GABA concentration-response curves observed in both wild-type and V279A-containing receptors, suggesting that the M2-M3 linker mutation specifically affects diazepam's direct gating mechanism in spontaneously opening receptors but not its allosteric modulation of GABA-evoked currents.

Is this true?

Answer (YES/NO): NO